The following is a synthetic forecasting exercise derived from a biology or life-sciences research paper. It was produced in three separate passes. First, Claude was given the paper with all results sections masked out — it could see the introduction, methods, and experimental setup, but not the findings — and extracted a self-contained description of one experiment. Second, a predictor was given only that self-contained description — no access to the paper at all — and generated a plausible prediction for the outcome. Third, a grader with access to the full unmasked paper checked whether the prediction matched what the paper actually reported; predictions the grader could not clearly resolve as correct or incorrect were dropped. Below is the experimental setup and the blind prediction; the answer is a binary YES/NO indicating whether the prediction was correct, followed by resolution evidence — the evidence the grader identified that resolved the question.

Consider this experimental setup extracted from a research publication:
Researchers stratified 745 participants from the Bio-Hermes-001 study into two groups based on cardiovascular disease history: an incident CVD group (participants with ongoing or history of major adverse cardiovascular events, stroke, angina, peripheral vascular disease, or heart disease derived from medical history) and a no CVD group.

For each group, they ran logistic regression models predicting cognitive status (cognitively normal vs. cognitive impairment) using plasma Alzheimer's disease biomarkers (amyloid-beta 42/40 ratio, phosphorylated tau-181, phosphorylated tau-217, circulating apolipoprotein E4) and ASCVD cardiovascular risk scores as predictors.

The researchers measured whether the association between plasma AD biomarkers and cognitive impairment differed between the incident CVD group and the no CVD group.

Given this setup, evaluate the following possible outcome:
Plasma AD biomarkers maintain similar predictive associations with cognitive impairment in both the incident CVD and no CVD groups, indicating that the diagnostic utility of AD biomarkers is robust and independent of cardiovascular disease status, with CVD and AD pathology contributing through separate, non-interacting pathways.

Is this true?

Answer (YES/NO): NO